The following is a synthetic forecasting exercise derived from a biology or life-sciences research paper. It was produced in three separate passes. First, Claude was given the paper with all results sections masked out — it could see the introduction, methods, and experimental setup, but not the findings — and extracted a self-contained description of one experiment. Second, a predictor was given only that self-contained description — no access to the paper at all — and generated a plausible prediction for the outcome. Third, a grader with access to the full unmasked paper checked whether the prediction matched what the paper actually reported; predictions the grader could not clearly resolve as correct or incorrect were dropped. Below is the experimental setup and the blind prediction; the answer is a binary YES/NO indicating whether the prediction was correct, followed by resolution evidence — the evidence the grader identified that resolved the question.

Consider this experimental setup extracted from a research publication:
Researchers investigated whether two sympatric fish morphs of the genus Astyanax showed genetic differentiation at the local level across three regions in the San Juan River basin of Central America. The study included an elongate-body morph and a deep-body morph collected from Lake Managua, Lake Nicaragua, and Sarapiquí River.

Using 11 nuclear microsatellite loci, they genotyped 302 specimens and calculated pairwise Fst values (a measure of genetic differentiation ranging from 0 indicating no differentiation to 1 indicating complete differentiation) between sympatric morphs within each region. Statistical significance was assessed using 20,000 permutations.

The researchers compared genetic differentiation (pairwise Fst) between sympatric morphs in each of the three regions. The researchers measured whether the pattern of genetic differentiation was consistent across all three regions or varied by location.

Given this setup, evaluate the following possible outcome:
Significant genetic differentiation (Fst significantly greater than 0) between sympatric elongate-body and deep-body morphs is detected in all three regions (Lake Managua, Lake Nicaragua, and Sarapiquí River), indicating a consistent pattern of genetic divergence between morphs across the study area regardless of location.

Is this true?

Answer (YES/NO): NO